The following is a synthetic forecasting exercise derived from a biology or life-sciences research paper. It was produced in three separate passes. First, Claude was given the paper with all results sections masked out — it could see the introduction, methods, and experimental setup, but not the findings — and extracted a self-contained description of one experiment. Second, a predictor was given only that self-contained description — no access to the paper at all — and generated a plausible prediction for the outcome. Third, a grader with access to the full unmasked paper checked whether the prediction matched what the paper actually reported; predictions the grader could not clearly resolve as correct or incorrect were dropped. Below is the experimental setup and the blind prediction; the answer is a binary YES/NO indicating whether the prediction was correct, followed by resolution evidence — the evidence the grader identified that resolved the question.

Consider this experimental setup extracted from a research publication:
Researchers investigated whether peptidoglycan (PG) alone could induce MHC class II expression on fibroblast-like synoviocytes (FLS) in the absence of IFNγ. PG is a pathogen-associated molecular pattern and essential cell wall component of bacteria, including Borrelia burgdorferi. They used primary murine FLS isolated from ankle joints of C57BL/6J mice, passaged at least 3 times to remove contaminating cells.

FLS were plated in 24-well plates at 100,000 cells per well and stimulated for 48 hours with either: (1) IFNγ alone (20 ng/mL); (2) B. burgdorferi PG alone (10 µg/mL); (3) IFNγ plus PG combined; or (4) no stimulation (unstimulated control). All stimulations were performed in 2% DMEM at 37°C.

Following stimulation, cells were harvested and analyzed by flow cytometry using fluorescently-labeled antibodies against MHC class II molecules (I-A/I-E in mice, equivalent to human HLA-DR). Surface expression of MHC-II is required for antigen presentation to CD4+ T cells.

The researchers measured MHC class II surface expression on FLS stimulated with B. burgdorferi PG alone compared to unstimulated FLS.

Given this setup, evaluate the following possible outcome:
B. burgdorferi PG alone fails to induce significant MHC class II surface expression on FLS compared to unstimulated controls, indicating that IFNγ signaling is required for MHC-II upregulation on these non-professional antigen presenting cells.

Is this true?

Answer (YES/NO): YES